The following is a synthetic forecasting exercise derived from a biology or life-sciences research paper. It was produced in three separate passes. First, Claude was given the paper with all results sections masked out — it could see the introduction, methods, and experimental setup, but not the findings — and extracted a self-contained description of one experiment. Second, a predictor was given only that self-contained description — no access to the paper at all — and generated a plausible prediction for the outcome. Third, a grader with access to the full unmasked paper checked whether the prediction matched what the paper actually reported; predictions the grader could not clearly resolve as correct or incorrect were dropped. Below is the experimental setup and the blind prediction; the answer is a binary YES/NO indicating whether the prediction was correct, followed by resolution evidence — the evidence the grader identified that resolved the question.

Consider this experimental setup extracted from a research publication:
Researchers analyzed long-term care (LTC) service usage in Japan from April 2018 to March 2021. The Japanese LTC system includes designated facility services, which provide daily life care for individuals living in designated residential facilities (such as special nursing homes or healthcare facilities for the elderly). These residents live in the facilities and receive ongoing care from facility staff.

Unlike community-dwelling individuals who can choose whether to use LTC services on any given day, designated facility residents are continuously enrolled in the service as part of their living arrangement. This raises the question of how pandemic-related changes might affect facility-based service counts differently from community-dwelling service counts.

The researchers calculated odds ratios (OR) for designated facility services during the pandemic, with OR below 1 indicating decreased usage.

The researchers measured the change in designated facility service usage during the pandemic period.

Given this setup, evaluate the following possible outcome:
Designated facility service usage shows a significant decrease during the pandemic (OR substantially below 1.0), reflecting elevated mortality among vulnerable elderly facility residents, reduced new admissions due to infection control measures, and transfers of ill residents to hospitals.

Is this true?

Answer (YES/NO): NO